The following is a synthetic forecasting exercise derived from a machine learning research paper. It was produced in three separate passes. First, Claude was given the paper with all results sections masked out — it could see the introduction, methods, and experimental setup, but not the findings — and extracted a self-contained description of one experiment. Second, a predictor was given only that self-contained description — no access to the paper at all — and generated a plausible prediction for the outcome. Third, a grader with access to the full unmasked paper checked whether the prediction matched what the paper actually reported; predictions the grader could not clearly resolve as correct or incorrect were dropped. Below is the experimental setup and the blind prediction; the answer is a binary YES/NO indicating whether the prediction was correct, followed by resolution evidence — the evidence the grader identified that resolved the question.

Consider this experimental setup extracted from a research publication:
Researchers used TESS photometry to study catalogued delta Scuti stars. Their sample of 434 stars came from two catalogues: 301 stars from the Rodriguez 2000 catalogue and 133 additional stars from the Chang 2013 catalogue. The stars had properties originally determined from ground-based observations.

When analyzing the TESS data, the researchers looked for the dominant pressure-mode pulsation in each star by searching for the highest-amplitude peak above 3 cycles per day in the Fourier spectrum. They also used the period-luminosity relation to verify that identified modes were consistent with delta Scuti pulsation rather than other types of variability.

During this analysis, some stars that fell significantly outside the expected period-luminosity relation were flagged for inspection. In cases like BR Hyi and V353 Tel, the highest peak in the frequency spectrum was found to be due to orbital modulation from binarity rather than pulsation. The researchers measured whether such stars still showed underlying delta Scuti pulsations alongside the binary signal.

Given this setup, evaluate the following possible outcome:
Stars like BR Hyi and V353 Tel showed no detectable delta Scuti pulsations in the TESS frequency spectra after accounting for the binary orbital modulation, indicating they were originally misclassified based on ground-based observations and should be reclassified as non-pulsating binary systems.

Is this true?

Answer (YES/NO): NO